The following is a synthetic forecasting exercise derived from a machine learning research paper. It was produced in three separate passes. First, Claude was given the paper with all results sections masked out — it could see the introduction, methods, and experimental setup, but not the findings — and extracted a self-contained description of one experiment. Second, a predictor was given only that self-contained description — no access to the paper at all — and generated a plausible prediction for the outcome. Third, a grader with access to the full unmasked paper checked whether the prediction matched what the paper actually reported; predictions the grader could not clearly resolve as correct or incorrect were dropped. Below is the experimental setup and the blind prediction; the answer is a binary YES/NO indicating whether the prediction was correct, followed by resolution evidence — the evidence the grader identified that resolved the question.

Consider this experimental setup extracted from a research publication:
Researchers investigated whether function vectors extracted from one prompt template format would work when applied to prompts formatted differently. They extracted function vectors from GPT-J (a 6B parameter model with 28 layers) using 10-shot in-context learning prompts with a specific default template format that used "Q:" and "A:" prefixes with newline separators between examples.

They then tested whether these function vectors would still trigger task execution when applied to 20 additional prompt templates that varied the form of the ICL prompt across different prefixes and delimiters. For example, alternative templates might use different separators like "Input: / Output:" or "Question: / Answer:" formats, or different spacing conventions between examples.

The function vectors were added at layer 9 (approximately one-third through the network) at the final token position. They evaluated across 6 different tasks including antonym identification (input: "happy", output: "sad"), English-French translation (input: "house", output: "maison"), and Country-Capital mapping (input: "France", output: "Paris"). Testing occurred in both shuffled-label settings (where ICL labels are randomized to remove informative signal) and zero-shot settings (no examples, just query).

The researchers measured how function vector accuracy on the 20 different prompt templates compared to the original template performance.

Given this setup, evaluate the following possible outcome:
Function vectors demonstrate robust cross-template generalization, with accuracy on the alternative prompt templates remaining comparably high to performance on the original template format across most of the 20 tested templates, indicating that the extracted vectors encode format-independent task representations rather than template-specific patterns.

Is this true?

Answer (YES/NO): YES